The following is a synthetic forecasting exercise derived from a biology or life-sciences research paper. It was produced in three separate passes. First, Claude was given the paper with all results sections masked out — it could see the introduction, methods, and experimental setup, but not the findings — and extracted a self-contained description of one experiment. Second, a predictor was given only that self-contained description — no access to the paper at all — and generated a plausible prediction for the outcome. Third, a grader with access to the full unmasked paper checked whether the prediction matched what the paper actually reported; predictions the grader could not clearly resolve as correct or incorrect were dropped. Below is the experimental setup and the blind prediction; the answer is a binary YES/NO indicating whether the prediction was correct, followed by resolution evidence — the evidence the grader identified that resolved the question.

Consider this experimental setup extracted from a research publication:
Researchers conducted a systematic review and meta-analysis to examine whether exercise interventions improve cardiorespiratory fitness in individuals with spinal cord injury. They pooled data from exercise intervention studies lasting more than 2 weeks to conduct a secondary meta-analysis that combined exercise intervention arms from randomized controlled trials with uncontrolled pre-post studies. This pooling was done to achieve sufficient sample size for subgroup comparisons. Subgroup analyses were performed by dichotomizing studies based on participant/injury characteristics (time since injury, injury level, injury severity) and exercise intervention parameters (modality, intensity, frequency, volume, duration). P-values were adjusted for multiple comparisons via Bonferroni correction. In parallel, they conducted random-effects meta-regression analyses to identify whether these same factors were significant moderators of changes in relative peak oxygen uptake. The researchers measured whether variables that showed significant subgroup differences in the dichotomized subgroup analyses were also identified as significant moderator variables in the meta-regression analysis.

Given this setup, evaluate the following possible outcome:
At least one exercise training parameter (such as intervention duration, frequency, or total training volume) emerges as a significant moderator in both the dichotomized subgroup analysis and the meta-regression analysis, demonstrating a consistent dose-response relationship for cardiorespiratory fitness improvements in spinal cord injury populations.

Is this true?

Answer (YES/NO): NO